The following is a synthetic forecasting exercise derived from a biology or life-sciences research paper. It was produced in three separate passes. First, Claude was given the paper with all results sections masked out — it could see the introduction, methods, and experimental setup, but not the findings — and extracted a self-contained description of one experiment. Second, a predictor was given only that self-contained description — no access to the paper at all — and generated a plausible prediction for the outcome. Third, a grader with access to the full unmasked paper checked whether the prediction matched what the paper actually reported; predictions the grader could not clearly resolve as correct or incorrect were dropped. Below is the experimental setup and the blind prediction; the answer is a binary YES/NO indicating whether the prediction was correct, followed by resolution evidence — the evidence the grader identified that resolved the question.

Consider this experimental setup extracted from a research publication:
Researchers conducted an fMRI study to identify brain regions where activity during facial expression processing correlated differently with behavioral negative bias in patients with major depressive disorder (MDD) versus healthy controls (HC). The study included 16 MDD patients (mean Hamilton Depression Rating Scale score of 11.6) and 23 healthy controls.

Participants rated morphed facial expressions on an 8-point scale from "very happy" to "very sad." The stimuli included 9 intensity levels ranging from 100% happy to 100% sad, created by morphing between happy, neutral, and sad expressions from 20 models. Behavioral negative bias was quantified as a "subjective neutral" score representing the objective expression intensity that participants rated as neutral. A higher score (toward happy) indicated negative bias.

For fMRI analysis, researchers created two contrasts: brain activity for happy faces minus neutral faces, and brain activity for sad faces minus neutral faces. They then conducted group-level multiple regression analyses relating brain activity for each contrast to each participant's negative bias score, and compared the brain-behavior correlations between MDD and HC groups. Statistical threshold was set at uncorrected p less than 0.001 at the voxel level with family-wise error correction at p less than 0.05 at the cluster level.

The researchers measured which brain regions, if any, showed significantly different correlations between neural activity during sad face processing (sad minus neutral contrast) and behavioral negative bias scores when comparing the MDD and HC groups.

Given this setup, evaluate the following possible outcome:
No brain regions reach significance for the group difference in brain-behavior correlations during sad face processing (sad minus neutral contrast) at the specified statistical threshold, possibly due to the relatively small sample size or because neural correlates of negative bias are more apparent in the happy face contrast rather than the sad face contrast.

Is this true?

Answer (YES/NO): YES